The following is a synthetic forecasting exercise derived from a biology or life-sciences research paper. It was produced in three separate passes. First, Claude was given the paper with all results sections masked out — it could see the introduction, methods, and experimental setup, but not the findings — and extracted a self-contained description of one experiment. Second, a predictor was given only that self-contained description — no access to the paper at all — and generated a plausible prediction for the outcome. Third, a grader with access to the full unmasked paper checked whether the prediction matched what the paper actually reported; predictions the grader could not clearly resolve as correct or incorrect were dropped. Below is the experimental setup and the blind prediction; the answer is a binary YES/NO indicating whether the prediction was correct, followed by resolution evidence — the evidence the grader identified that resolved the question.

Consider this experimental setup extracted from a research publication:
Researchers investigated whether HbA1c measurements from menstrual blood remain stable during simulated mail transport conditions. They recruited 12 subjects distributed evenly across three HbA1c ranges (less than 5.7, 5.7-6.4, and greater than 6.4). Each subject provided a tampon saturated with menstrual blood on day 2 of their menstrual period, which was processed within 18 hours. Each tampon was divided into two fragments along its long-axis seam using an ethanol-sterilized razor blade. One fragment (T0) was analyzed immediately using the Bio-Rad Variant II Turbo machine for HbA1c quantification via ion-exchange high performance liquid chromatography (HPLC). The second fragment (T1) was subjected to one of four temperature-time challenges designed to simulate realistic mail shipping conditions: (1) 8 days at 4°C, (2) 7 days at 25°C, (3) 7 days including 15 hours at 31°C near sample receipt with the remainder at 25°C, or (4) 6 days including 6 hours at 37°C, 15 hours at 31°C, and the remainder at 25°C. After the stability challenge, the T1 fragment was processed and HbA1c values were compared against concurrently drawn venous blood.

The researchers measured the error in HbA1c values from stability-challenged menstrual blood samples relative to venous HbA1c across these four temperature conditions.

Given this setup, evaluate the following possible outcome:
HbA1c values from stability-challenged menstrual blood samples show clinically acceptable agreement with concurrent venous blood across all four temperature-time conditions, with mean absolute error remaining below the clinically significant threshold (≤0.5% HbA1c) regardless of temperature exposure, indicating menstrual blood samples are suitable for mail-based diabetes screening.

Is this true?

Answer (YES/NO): NO